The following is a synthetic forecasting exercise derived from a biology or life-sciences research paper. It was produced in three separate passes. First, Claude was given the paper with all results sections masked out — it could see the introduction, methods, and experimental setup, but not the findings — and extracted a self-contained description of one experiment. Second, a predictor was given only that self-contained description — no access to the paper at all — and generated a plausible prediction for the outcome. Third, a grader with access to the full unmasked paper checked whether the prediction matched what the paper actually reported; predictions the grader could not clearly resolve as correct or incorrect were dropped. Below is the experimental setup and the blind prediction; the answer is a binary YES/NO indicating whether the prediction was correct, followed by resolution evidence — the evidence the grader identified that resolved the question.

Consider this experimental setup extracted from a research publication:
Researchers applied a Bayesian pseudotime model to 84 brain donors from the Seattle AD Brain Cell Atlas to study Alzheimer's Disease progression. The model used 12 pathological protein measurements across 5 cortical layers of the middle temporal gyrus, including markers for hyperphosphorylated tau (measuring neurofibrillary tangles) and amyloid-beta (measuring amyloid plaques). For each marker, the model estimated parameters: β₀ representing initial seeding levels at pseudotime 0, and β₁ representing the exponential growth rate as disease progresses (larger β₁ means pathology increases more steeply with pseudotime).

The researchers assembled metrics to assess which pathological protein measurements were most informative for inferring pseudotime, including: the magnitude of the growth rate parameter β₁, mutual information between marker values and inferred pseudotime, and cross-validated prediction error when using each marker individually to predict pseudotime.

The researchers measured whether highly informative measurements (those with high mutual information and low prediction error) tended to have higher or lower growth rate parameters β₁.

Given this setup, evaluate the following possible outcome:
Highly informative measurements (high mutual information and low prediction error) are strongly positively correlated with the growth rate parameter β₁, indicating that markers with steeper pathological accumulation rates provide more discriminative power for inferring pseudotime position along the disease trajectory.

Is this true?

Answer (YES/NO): YES